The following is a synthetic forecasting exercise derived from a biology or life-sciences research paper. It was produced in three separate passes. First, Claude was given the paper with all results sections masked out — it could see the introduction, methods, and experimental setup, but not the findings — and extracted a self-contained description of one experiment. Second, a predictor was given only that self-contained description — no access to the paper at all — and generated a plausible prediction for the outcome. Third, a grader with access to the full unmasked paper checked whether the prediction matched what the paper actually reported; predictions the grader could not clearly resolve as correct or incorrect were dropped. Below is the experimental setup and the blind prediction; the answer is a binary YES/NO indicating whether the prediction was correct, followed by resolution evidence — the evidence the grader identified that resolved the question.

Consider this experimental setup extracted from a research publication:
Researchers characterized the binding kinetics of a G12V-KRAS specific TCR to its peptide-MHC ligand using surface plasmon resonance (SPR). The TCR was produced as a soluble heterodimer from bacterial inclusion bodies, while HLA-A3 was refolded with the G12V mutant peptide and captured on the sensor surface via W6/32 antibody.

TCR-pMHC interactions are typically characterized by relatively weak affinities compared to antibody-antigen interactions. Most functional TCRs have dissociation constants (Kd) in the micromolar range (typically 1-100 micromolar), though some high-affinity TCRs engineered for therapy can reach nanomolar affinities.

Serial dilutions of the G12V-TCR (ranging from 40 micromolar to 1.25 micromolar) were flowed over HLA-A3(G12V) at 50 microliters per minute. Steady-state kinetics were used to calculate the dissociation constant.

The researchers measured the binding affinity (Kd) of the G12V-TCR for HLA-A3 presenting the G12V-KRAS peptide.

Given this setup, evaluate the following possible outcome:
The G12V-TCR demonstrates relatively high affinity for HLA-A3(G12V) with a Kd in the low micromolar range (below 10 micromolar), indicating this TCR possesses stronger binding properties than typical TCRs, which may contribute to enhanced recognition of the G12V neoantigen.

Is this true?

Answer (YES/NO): NO